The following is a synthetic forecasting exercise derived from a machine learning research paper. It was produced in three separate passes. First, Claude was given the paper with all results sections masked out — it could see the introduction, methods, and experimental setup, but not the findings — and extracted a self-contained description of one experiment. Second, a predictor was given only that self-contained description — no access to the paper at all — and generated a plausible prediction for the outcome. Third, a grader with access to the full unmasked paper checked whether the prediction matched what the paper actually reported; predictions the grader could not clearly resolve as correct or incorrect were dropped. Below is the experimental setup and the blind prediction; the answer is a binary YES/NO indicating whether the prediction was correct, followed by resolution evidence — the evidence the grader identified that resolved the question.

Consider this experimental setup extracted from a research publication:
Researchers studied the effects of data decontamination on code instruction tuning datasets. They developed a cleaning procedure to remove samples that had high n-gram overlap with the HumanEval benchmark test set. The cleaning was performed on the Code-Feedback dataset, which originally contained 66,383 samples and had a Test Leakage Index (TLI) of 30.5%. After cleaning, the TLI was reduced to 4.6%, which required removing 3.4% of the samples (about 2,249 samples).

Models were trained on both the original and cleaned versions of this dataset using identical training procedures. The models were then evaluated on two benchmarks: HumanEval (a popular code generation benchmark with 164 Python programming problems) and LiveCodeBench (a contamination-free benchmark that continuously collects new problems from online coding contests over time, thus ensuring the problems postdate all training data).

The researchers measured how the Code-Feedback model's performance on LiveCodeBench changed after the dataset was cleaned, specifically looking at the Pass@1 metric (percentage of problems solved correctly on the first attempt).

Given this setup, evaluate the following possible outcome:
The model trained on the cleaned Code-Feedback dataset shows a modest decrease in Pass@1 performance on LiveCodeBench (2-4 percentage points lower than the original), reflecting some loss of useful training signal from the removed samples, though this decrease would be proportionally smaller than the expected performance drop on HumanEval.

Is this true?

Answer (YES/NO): NO